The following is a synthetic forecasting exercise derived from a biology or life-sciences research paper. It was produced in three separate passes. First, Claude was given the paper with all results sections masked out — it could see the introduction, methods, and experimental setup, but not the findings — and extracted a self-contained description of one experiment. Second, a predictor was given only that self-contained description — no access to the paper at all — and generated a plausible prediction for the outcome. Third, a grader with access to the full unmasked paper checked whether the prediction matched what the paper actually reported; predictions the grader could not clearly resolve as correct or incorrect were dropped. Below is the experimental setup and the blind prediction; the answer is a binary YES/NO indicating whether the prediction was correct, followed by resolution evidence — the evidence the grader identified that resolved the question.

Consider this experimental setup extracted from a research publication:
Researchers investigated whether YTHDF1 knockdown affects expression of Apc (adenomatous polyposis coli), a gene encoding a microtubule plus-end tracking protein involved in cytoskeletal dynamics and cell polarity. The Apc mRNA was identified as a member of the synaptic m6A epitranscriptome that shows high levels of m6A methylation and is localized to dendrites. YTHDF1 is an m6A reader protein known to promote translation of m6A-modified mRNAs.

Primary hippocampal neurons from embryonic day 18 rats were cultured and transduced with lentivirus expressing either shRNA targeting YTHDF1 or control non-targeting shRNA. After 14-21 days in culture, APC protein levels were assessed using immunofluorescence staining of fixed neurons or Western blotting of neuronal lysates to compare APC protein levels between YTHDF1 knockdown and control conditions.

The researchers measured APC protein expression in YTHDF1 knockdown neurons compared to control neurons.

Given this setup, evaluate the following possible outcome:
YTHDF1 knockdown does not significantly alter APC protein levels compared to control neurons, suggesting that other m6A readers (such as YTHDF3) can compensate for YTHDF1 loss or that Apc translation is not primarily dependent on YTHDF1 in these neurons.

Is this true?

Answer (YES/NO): NO